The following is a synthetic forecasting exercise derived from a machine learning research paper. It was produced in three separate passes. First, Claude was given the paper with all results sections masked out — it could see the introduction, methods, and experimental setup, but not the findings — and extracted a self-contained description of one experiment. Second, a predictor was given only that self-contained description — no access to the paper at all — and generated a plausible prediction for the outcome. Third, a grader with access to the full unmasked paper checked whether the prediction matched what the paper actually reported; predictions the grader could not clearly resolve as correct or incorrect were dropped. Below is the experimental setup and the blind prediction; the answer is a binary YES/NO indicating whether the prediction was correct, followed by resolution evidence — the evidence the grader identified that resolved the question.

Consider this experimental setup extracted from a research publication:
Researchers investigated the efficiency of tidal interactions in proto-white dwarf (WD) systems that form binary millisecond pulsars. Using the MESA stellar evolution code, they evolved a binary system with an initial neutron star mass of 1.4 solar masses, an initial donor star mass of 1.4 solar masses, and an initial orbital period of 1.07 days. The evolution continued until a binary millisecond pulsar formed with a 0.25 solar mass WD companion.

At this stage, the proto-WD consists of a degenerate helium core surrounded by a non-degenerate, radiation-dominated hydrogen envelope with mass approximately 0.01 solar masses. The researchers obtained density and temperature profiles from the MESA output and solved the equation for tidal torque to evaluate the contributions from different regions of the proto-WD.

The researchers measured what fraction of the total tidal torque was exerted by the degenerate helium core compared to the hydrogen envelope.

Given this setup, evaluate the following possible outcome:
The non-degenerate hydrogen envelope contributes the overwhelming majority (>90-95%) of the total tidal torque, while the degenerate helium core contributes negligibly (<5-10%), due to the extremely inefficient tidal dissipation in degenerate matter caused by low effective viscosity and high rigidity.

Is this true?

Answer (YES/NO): NO